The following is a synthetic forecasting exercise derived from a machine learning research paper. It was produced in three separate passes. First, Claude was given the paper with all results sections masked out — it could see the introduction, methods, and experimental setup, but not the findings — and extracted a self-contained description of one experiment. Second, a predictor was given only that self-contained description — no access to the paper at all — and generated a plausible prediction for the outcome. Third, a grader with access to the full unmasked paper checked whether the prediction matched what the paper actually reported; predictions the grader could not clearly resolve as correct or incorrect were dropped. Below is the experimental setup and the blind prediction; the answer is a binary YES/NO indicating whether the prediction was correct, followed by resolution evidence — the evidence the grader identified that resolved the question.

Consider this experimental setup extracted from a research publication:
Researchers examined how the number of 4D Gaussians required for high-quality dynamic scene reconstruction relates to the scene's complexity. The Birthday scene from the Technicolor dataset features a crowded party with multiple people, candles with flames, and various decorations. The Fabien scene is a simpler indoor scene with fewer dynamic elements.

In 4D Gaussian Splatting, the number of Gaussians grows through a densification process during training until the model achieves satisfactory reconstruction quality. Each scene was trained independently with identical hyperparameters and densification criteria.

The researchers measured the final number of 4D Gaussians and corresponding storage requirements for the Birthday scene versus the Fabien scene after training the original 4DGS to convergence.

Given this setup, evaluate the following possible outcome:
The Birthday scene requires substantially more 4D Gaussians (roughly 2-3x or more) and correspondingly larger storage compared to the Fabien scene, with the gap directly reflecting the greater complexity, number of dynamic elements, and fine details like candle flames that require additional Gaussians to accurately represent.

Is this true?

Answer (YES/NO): YES